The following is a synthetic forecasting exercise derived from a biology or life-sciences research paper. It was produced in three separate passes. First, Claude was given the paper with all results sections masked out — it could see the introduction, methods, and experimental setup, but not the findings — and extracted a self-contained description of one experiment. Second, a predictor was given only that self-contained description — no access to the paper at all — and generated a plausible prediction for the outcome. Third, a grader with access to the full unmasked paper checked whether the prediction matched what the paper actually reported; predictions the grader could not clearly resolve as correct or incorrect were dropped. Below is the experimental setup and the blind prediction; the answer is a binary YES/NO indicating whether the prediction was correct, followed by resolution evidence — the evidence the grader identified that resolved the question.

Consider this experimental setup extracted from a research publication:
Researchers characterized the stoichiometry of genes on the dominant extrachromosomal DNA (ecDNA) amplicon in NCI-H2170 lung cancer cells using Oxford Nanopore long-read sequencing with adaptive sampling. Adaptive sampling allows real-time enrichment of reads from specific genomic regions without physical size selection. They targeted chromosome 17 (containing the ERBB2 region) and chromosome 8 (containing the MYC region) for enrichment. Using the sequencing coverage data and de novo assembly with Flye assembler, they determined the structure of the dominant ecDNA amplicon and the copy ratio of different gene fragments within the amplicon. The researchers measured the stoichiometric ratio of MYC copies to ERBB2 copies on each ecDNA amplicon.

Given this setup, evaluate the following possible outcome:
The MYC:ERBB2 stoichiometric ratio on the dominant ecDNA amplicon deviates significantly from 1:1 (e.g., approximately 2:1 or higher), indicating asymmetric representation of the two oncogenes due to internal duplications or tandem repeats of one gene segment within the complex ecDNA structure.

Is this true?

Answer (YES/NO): YES